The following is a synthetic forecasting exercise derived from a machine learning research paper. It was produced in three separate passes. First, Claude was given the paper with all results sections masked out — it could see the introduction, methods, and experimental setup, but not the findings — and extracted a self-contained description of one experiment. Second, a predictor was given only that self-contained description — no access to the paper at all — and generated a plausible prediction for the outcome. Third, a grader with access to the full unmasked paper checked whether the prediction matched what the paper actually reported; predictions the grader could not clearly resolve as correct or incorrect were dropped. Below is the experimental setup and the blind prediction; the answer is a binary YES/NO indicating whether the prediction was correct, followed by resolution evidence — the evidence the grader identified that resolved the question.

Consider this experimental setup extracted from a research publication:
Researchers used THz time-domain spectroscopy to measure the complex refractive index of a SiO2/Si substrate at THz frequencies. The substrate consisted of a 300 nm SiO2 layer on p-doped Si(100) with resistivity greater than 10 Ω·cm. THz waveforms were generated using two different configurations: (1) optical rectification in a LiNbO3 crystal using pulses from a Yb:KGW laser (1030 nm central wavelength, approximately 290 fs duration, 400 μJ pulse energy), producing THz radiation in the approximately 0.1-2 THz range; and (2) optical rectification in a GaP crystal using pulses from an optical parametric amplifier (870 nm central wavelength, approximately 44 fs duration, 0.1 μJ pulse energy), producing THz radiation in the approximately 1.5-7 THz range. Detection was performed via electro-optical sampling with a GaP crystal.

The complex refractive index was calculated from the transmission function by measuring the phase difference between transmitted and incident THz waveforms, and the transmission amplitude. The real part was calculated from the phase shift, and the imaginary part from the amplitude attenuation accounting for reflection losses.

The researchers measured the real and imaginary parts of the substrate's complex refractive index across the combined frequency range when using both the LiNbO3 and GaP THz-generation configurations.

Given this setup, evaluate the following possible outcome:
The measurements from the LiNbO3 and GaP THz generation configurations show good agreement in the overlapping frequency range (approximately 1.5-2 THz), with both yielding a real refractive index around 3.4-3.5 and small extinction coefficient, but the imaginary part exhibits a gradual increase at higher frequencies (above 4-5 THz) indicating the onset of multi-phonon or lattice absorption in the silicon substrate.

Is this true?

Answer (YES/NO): NO